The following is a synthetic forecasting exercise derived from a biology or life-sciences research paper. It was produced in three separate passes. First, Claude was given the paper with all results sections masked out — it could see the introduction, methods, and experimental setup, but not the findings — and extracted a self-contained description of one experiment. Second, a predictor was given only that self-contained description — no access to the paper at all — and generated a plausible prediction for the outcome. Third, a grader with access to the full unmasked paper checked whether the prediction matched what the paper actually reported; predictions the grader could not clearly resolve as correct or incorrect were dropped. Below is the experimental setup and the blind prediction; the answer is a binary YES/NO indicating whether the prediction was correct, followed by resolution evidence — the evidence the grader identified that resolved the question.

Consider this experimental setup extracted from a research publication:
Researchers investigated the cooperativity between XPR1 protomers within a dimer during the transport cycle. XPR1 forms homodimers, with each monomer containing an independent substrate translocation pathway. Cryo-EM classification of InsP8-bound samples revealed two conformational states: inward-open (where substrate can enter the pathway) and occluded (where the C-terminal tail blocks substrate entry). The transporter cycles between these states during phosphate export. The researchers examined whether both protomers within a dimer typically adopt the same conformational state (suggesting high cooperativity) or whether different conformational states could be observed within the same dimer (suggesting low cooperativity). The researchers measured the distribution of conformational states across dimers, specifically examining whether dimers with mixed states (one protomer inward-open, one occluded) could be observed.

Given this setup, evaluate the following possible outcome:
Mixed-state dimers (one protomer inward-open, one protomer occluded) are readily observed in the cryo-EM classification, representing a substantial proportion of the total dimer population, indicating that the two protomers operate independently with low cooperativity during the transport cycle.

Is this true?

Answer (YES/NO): YES